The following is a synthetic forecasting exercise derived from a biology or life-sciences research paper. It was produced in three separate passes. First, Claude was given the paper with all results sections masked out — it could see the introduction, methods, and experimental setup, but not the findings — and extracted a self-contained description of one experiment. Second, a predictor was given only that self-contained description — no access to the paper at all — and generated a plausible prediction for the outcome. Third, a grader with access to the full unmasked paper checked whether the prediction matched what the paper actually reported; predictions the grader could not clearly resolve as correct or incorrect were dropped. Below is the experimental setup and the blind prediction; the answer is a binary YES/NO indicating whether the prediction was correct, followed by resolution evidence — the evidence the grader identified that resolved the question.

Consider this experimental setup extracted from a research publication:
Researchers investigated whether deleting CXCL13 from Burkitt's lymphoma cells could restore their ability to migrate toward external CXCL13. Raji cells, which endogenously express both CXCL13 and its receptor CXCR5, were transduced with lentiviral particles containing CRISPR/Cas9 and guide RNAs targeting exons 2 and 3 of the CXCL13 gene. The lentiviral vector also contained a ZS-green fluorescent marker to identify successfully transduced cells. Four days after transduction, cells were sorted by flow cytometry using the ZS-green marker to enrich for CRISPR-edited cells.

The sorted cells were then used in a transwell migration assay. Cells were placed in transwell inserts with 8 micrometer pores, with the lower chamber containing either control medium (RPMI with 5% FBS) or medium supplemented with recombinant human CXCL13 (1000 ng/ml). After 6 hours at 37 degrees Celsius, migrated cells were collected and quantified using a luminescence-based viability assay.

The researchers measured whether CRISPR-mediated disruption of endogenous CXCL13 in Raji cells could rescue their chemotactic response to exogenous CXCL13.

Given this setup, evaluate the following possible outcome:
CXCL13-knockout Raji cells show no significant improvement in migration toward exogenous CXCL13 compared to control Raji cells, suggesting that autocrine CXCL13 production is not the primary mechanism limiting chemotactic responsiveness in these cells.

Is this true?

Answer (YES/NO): NO